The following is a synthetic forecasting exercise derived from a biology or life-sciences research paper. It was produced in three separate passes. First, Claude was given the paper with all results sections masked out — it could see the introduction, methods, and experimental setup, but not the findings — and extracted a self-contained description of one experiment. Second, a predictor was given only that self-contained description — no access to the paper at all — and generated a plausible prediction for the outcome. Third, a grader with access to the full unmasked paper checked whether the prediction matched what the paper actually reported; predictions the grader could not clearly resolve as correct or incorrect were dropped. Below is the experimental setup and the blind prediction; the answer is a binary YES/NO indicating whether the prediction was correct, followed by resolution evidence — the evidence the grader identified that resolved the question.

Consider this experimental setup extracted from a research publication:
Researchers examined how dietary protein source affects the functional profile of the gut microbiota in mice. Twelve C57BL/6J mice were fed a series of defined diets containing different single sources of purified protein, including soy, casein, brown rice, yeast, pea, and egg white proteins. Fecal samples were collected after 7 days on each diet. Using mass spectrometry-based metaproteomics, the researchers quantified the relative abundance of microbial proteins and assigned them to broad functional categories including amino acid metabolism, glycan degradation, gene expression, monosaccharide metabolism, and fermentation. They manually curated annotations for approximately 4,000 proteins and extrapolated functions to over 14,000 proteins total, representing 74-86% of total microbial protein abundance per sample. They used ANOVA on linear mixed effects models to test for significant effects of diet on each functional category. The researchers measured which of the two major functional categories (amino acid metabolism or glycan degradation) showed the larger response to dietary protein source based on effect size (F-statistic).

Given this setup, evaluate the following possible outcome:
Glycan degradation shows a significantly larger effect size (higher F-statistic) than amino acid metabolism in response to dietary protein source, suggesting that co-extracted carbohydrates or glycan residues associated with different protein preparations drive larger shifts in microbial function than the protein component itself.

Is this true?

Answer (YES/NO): YES